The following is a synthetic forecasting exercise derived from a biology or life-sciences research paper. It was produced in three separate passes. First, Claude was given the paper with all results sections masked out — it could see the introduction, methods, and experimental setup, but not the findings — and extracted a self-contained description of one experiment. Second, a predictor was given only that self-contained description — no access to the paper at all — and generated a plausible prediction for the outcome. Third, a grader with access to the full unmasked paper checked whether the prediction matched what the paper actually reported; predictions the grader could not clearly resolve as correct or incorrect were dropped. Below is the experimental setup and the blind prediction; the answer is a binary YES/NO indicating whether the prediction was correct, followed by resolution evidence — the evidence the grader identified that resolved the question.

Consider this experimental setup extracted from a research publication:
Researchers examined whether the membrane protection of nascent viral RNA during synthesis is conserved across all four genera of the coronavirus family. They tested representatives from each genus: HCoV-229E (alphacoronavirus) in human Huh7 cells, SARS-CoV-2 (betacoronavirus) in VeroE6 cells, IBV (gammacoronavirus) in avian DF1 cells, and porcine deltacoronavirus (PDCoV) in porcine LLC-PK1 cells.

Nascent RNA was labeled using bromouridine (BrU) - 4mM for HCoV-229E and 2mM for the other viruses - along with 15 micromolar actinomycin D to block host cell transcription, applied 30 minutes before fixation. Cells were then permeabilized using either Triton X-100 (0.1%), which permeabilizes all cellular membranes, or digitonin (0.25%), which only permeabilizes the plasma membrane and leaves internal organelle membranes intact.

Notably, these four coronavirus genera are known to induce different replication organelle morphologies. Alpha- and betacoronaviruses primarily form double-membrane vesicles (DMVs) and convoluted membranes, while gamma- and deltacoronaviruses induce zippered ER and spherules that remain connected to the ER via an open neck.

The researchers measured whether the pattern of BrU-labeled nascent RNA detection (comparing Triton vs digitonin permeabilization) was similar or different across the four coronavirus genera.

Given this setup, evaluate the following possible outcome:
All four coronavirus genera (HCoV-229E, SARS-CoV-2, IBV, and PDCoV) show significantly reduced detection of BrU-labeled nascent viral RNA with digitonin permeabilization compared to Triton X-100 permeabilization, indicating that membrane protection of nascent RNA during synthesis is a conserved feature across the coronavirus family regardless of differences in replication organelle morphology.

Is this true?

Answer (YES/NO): YES